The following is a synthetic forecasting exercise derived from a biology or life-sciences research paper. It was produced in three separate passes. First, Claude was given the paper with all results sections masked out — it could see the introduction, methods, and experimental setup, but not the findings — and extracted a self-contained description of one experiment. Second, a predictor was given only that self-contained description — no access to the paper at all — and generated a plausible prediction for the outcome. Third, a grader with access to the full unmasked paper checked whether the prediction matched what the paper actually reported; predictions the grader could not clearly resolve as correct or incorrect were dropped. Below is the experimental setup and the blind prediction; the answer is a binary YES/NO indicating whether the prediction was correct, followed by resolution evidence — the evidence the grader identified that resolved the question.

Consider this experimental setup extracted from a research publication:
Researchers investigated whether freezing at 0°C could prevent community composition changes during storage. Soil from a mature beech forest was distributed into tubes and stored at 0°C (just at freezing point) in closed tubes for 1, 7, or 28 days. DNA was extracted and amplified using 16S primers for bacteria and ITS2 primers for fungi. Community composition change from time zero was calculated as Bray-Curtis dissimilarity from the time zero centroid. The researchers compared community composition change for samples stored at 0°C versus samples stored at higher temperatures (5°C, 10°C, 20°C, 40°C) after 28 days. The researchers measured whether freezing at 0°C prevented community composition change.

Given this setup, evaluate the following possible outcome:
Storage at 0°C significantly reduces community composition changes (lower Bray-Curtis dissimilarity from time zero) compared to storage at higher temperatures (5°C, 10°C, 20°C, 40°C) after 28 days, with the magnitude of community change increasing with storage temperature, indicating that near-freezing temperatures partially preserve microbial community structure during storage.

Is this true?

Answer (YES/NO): NO